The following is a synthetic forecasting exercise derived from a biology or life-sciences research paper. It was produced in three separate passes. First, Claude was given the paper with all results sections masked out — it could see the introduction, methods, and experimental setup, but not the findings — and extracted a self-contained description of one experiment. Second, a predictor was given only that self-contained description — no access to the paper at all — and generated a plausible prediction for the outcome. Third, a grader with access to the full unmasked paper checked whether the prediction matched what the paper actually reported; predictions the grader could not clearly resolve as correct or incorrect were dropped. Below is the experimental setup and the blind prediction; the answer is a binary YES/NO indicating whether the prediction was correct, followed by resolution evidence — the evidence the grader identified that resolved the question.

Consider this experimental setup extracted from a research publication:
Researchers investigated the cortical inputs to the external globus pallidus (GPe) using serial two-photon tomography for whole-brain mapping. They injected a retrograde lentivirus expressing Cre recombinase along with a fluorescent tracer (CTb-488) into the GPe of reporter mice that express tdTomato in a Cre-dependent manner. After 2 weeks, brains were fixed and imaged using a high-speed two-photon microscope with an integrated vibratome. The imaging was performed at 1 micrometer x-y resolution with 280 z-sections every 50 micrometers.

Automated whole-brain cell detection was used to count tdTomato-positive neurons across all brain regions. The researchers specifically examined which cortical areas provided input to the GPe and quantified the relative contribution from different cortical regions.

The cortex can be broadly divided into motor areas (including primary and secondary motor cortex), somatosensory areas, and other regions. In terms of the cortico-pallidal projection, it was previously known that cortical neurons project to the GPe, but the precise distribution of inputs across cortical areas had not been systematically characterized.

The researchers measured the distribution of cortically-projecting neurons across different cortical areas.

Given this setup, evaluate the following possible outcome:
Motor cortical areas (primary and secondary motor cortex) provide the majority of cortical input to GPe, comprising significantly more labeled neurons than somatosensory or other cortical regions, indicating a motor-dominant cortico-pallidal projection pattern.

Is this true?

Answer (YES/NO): NO